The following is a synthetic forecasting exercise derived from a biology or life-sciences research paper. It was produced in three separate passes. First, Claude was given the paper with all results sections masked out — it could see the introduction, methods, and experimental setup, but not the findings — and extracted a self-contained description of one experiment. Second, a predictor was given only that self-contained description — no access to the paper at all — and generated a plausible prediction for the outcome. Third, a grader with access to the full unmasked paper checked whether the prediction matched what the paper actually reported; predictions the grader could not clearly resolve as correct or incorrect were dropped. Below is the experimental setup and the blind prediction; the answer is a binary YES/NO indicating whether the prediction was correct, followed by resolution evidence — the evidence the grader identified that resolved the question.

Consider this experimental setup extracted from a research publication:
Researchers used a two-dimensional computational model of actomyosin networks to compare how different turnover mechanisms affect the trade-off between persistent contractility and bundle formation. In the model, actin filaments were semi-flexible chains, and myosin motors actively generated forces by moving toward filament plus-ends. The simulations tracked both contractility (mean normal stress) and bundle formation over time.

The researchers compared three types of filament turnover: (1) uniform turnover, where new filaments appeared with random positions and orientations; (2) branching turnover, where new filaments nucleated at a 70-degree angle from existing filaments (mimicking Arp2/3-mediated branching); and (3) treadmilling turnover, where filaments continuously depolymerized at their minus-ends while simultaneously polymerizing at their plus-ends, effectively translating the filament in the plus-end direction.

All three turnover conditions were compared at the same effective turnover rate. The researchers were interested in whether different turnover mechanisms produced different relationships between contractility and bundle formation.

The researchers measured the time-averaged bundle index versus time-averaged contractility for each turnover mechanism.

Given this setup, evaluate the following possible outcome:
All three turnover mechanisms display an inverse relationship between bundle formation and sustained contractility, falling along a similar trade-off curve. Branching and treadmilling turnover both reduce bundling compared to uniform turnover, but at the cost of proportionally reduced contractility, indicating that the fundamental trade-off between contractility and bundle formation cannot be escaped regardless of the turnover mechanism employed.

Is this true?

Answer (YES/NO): NO